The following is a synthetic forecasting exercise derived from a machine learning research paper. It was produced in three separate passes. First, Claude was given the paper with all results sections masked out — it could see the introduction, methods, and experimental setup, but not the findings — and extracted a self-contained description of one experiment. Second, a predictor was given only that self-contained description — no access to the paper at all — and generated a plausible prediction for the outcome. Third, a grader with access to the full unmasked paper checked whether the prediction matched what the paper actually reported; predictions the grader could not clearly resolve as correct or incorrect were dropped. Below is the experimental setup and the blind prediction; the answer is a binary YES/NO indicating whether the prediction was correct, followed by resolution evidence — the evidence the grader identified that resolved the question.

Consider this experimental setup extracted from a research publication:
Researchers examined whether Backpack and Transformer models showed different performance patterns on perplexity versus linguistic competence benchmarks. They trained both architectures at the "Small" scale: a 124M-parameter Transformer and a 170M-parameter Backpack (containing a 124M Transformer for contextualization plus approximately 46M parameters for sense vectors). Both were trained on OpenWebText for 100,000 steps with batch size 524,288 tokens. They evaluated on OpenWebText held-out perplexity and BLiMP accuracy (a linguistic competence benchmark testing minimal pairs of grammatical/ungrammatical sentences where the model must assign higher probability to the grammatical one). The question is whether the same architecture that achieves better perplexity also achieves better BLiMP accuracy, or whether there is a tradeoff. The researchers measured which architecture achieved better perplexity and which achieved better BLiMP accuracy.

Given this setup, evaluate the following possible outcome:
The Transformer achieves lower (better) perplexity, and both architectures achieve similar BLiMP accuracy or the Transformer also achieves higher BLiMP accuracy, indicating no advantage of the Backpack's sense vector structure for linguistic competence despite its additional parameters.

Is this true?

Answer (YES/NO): NO